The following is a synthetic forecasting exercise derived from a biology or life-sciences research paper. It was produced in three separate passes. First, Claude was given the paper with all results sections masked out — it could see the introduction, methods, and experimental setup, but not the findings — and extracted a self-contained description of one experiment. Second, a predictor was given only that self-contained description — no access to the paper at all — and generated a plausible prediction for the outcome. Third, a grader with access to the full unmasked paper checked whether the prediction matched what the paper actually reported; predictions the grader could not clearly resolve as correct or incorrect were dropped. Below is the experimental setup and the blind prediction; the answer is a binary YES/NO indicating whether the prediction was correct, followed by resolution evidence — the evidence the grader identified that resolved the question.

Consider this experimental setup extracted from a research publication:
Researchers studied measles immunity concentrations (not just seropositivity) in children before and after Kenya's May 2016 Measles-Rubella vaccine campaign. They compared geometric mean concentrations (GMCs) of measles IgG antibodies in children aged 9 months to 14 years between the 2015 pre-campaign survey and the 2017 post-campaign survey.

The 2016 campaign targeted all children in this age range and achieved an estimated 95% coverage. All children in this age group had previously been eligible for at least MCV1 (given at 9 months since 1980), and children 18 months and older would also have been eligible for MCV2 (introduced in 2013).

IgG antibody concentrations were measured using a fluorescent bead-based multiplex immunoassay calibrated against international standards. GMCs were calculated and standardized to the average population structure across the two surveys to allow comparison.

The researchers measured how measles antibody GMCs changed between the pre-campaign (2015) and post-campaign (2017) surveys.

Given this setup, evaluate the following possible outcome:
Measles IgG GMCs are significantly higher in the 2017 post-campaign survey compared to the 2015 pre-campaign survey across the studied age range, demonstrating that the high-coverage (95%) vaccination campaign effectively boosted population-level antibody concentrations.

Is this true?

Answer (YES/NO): YES